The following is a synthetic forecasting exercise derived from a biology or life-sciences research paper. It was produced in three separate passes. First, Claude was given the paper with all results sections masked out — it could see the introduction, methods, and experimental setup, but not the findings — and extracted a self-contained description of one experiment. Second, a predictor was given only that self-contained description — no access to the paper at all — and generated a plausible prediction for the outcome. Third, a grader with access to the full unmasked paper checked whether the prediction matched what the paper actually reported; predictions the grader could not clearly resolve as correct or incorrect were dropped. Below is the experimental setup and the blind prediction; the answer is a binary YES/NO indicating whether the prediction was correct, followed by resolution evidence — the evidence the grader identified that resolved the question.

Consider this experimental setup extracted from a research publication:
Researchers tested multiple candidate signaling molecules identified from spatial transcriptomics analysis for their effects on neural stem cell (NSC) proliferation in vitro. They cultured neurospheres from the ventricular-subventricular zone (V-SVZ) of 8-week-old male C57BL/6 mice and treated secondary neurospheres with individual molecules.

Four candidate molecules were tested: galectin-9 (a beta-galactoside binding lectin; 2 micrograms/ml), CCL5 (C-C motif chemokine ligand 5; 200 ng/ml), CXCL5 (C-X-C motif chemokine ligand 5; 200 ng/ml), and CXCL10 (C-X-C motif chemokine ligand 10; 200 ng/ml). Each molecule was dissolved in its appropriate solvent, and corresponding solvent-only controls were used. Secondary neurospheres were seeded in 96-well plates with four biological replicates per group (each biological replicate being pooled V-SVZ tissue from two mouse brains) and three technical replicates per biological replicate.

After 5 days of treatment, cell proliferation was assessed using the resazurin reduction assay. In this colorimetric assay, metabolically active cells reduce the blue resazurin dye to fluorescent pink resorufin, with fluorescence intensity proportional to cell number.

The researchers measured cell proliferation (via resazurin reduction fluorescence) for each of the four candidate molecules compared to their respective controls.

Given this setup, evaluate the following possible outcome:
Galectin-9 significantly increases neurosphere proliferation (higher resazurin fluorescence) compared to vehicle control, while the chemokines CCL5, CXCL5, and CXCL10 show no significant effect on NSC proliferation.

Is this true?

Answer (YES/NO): NO